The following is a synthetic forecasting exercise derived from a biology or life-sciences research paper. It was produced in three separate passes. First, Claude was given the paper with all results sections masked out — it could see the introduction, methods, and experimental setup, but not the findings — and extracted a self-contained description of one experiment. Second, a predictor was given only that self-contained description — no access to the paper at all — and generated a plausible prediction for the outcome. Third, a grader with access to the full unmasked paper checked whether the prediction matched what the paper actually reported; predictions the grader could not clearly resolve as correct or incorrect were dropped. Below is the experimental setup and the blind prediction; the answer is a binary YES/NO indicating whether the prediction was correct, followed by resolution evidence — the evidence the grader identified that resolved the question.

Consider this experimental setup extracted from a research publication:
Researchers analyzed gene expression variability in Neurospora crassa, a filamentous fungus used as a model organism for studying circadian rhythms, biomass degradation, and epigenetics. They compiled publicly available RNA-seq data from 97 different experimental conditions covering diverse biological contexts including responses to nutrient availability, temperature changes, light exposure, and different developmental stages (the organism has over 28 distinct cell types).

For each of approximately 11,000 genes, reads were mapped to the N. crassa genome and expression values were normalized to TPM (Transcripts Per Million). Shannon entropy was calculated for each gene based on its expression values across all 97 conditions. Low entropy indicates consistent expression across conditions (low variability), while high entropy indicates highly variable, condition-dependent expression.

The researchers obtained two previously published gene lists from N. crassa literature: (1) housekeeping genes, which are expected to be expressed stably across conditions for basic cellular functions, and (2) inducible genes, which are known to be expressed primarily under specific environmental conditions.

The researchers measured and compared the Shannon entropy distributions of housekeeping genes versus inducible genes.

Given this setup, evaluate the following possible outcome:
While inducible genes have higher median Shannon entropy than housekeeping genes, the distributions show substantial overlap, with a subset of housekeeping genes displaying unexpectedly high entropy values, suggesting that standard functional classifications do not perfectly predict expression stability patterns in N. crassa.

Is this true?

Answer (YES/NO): YES